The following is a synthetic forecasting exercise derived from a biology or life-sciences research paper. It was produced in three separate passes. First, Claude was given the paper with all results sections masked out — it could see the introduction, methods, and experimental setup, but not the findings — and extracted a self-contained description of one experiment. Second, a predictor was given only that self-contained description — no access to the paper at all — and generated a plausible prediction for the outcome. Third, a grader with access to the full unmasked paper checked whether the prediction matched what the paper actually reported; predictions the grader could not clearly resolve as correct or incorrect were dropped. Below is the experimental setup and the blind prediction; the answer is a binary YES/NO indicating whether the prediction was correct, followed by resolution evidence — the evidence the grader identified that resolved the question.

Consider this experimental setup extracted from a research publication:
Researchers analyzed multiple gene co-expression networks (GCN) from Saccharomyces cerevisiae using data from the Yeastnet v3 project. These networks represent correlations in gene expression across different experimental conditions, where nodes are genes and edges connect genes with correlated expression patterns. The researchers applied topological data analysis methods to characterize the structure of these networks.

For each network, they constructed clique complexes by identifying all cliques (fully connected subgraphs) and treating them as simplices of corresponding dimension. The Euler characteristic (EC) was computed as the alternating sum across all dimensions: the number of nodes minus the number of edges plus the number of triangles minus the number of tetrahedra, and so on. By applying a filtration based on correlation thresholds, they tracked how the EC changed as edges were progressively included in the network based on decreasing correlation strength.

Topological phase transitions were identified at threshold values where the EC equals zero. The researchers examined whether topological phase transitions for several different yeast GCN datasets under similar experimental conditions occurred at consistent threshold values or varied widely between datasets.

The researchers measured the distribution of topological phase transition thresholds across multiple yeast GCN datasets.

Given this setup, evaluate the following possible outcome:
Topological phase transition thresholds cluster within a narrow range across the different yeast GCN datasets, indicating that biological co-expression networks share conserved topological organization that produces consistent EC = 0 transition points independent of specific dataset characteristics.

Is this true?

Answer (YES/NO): YES